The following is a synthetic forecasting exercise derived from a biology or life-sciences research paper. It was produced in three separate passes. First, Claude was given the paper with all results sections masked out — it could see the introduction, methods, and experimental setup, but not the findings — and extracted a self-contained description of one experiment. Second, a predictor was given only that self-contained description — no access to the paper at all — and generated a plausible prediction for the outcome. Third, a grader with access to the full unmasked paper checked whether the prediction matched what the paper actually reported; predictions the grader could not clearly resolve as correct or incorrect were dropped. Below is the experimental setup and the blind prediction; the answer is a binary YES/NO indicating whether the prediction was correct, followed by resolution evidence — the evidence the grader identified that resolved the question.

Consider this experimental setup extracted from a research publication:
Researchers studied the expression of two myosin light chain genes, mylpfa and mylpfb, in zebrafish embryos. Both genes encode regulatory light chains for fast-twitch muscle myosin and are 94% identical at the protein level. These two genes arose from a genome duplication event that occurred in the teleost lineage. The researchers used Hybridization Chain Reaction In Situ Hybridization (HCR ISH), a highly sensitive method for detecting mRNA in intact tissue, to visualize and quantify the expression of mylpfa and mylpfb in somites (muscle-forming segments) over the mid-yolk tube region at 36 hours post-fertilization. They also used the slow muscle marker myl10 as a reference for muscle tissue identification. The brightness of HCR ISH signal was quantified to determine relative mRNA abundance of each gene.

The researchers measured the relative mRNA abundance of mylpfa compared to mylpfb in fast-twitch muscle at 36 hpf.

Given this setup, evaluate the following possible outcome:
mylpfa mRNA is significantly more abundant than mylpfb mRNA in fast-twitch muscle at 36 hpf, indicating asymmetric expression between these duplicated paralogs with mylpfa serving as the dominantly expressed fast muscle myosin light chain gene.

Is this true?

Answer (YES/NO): YES